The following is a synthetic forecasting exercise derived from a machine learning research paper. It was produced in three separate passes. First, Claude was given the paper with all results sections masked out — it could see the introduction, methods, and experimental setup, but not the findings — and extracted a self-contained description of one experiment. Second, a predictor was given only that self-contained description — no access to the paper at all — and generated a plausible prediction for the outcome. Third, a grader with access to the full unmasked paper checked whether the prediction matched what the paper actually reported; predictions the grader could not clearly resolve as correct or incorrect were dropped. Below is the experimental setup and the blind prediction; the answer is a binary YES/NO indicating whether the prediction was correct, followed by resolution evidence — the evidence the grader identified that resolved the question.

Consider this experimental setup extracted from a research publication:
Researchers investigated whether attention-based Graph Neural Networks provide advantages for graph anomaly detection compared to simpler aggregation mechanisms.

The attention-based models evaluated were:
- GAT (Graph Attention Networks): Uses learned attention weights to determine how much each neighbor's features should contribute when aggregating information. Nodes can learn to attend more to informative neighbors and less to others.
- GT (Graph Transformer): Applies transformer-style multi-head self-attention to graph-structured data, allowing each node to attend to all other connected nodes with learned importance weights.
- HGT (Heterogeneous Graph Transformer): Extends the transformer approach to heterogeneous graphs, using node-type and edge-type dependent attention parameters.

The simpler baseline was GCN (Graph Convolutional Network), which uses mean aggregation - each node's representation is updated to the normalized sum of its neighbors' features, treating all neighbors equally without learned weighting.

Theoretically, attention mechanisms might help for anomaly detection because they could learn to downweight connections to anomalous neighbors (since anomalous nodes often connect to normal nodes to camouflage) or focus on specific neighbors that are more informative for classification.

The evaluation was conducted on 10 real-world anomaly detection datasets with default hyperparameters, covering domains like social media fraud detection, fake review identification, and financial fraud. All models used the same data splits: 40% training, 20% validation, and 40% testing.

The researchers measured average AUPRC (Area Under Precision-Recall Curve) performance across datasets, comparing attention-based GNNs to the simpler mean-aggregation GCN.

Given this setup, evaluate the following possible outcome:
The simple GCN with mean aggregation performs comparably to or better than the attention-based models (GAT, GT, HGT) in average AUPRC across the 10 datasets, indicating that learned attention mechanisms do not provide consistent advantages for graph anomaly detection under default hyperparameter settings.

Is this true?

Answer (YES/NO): YES